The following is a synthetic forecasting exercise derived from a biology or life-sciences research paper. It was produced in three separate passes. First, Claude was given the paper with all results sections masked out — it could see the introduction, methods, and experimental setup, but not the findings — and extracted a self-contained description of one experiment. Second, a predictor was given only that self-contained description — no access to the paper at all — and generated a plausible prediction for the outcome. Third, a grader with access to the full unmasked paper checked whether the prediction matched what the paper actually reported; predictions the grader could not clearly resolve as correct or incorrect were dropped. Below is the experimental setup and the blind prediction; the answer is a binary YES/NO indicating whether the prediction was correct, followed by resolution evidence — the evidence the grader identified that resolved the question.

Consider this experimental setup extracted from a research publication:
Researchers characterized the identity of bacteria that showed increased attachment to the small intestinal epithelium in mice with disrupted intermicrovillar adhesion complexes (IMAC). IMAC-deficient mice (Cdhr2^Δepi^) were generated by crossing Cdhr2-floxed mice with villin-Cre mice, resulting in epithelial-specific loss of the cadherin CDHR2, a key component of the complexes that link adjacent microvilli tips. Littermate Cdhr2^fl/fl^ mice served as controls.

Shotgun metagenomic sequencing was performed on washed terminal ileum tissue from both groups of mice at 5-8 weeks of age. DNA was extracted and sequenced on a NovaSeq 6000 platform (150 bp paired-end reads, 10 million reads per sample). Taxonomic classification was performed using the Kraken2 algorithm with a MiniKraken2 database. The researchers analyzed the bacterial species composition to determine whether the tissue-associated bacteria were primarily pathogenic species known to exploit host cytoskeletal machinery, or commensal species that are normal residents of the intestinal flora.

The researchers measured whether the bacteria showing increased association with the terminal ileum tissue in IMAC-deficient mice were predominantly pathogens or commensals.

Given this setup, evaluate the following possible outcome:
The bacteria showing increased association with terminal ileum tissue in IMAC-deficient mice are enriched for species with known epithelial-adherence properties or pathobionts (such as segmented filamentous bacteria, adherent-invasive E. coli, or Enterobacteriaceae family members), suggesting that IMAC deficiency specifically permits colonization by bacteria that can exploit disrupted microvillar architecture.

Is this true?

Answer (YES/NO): NO